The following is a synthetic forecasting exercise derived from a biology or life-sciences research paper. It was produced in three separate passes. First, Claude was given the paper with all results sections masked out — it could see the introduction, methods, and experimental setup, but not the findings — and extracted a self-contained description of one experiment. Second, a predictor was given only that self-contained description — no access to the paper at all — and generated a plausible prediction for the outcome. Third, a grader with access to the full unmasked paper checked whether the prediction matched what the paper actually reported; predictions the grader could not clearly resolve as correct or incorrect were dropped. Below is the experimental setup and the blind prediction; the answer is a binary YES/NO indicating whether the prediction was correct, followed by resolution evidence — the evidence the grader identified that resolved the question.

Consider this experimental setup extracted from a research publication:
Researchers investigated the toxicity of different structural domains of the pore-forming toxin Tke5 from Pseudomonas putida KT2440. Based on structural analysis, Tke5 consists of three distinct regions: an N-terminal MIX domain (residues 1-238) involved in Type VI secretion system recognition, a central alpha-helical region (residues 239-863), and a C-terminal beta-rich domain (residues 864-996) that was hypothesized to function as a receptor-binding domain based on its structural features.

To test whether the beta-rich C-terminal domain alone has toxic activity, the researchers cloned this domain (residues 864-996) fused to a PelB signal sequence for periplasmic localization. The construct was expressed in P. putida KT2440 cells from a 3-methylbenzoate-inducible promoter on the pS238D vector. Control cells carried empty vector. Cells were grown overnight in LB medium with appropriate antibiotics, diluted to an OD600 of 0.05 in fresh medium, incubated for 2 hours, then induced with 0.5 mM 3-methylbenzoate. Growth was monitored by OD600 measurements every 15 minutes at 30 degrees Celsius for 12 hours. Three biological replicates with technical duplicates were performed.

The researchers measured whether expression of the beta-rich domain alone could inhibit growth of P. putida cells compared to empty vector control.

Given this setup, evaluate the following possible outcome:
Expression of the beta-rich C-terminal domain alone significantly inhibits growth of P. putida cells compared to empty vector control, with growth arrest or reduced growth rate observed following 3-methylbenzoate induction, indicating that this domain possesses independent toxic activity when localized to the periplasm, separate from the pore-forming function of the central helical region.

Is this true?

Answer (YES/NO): NO